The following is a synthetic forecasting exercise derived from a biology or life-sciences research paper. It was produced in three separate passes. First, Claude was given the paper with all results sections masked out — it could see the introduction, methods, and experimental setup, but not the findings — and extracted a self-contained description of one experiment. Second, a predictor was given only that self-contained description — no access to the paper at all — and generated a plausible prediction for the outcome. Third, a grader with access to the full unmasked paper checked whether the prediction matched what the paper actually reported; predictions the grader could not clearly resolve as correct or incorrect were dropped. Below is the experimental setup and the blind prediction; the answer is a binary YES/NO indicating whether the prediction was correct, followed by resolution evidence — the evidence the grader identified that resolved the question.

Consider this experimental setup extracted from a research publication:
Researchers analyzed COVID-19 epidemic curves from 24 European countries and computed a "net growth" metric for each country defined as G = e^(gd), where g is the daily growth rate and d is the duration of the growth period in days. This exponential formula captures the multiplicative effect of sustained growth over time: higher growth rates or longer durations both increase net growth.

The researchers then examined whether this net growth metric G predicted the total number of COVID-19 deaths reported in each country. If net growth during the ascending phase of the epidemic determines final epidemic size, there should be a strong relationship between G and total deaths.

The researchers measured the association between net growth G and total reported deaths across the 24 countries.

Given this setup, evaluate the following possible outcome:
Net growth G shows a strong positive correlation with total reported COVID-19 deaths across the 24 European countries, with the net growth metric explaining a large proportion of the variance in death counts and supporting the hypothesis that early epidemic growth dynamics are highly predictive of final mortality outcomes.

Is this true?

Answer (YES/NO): YES